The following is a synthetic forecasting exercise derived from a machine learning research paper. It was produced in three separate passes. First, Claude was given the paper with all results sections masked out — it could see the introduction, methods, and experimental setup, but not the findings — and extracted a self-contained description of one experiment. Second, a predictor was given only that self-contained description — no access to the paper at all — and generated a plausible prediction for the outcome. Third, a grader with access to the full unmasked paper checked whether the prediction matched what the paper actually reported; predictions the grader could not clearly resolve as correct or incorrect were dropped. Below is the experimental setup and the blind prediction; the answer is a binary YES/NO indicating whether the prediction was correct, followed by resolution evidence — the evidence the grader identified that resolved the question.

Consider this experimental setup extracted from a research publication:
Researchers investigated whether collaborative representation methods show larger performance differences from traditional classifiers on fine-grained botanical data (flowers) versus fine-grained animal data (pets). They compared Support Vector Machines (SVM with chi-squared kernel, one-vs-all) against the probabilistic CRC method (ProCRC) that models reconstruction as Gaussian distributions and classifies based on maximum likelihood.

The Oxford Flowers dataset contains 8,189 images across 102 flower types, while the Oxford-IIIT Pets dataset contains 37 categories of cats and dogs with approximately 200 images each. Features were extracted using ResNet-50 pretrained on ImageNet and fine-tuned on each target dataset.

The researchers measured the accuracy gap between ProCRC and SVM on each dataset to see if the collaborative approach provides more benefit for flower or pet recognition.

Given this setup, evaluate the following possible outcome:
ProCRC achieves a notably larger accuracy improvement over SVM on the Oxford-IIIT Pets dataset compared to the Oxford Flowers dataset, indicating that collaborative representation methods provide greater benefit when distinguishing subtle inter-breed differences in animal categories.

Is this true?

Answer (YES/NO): YES